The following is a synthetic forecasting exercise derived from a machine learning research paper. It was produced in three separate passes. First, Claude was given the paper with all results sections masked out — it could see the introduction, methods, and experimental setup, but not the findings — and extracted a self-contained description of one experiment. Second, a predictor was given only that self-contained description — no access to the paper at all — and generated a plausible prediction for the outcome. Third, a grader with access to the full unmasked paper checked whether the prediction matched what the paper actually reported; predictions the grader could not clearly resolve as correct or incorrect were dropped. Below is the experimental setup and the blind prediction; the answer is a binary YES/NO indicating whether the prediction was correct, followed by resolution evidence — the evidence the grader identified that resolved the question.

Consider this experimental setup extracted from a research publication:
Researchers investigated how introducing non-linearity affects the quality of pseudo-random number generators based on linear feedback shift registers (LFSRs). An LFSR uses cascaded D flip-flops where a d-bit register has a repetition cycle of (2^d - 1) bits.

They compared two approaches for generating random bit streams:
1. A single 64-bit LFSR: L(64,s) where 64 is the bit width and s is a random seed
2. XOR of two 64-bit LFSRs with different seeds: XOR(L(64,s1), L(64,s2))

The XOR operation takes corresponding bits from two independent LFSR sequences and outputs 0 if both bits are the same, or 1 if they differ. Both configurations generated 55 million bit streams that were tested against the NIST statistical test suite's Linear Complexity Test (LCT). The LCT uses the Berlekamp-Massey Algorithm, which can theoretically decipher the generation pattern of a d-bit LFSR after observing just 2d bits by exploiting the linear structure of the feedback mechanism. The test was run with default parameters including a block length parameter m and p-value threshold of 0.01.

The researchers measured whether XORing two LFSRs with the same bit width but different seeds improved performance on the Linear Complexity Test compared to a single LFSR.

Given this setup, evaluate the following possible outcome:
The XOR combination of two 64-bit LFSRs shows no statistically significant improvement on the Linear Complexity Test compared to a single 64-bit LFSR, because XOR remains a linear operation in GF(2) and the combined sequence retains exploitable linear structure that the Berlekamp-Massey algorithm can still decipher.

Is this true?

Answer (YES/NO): YES